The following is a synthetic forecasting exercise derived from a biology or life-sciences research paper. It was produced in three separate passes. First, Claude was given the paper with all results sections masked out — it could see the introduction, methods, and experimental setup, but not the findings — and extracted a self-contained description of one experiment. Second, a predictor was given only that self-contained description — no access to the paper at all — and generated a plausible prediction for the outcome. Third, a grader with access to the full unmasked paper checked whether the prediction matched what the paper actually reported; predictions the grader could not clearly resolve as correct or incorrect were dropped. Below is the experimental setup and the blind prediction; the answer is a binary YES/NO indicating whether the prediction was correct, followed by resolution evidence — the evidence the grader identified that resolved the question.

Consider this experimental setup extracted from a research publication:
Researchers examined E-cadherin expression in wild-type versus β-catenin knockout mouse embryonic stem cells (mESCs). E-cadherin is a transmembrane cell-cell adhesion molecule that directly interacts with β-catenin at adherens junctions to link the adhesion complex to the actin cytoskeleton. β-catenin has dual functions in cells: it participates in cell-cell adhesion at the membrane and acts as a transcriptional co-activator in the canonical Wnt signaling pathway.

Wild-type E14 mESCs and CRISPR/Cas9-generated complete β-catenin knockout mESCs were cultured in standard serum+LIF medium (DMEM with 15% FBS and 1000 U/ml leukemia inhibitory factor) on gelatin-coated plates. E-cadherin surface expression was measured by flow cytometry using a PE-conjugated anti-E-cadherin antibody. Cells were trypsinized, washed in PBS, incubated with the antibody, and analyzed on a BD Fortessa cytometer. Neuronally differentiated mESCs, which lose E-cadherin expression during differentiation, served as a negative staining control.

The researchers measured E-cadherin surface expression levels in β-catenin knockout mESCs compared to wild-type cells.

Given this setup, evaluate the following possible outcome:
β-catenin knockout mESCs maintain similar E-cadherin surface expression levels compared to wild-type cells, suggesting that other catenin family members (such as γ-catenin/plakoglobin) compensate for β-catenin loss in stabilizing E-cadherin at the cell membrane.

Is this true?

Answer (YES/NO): YES